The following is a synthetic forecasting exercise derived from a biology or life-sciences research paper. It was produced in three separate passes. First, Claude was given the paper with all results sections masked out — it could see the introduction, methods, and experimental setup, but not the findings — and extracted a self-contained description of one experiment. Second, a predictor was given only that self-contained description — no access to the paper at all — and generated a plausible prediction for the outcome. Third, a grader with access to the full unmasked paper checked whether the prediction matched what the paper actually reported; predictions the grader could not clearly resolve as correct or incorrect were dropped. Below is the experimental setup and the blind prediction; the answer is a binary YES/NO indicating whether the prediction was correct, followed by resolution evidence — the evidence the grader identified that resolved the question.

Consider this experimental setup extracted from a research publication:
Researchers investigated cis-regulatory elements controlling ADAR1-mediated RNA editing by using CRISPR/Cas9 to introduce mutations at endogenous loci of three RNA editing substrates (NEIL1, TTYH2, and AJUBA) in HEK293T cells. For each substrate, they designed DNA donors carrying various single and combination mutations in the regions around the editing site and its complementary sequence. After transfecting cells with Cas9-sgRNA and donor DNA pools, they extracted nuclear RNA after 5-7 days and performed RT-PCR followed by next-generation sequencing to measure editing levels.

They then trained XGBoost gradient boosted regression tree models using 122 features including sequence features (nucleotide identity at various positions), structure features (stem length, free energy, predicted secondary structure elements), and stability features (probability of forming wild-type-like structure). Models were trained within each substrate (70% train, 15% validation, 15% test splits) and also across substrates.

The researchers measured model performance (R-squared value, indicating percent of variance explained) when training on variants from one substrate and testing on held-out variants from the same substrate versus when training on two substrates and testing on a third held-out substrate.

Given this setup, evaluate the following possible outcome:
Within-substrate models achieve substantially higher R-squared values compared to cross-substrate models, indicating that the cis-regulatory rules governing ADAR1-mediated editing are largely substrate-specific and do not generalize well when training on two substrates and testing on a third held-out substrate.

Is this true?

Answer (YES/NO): YES